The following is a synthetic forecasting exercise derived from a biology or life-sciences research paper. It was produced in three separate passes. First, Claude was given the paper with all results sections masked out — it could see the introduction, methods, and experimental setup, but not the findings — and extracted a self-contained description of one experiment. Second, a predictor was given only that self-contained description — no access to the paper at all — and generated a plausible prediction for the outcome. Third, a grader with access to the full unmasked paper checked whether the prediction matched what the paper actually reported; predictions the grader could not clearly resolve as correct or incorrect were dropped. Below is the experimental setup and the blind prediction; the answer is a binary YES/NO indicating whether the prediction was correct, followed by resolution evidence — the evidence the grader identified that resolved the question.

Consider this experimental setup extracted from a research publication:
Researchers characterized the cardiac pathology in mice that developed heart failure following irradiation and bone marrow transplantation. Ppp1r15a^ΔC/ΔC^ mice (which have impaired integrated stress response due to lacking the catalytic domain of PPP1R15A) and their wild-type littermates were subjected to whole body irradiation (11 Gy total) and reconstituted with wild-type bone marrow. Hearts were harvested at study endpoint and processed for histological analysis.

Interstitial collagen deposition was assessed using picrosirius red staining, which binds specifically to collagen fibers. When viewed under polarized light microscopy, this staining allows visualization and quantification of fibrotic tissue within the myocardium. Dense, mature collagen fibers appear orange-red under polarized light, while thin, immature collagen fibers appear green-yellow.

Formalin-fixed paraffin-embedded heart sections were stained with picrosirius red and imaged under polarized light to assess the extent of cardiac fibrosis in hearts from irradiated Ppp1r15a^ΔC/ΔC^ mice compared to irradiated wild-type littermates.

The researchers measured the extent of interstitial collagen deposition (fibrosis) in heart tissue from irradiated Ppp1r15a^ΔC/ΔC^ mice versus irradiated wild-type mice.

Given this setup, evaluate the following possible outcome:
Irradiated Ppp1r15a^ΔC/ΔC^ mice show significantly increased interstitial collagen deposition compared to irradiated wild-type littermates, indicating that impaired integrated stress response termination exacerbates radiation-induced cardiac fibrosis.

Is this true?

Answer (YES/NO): YES